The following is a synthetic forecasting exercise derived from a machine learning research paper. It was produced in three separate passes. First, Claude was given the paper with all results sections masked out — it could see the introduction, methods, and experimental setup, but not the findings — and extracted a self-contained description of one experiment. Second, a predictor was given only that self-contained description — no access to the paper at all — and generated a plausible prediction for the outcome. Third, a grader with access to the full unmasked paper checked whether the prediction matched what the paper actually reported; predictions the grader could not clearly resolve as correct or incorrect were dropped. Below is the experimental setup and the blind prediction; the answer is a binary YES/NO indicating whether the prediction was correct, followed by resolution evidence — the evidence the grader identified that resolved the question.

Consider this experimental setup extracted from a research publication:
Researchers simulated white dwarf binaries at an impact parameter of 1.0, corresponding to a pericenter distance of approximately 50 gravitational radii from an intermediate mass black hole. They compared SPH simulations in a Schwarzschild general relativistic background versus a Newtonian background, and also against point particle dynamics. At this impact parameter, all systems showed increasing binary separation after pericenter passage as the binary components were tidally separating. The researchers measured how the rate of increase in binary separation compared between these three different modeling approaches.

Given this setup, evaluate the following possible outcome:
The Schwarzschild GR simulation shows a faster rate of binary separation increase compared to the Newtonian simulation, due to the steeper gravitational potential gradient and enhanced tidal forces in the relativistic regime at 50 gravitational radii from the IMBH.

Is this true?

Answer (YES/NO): YES